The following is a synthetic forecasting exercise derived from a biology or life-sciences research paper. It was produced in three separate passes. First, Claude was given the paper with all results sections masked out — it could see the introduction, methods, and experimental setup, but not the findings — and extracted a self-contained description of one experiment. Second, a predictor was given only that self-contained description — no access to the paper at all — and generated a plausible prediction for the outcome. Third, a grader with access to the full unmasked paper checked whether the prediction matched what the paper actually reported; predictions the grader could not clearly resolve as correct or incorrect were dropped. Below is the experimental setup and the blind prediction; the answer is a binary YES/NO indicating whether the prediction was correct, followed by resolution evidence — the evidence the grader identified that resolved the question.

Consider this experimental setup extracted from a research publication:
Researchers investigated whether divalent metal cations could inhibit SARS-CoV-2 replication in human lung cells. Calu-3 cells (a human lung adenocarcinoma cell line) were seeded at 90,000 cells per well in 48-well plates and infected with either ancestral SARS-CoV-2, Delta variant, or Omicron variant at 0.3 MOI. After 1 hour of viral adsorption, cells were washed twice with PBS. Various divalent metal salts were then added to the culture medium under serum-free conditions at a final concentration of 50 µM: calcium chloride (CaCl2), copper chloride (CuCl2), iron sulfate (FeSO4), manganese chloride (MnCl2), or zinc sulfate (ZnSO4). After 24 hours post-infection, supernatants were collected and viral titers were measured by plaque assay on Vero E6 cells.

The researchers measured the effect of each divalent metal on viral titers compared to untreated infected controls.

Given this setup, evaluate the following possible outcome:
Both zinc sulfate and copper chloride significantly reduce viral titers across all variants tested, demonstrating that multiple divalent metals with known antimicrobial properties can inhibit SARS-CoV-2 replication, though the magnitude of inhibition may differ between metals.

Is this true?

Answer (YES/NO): NO